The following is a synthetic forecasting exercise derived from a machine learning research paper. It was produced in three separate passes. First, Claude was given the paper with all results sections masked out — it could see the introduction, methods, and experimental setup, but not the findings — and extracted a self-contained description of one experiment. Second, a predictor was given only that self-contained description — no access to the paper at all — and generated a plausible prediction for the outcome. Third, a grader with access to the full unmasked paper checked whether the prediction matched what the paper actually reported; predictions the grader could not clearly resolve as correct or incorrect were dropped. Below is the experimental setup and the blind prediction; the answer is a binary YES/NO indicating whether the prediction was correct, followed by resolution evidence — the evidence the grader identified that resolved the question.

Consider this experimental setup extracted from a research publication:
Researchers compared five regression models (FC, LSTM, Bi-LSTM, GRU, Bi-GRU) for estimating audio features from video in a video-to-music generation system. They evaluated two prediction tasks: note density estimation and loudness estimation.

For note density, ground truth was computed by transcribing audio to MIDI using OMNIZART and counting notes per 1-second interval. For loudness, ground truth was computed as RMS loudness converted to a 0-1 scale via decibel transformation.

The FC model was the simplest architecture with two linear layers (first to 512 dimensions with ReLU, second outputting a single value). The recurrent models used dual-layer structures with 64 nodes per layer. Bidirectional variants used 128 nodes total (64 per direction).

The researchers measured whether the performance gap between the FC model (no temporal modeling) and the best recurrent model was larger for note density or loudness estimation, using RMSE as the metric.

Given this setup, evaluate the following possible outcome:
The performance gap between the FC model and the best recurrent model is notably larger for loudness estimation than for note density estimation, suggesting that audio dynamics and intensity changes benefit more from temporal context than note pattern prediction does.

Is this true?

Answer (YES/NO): NO